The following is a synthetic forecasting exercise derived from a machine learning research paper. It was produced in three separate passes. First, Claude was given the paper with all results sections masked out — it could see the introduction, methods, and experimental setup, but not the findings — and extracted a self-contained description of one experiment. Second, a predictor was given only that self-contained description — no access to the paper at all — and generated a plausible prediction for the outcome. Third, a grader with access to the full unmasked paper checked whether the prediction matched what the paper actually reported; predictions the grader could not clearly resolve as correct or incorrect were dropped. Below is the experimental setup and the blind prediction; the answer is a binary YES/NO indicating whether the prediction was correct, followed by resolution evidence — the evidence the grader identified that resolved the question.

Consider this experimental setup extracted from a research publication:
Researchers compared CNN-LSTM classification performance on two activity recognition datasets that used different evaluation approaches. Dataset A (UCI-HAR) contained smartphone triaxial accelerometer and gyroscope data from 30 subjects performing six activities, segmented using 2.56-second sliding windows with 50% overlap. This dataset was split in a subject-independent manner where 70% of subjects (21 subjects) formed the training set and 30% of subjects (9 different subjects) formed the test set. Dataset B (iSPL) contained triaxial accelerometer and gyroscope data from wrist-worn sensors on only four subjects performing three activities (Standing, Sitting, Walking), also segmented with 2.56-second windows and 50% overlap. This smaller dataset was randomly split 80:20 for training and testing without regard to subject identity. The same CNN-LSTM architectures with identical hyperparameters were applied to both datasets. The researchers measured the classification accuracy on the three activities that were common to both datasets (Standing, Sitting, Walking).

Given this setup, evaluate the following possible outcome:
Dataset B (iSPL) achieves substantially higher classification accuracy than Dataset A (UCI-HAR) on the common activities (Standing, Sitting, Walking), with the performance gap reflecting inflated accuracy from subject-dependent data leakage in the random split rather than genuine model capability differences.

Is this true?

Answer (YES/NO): YES